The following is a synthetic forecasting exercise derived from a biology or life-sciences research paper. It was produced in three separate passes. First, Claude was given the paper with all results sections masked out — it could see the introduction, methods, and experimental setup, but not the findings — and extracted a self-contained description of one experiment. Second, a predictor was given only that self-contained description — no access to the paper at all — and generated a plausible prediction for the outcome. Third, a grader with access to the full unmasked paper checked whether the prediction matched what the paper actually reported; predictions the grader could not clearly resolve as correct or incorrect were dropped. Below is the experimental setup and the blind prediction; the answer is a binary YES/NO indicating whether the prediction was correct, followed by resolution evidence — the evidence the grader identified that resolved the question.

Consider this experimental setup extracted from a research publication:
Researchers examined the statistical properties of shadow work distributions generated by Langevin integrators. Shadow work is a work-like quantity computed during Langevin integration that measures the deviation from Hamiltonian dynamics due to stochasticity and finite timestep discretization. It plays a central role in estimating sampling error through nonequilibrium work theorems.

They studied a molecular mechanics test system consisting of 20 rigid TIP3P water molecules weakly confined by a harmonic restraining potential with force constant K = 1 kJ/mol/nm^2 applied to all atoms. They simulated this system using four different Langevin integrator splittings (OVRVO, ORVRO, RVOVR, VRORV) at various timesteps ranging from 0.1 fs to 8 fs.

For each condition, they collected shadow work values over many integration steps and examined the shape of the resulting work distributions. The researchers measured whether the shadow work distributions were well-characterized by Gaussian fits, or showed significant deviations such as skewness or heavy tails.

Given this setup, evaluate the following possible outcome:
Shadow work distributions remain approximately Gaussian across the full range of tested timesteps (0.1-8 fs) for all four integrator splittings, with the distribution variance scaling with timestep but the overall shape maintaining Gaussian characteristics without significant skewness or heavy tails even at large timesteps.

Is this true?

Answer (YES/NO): YES